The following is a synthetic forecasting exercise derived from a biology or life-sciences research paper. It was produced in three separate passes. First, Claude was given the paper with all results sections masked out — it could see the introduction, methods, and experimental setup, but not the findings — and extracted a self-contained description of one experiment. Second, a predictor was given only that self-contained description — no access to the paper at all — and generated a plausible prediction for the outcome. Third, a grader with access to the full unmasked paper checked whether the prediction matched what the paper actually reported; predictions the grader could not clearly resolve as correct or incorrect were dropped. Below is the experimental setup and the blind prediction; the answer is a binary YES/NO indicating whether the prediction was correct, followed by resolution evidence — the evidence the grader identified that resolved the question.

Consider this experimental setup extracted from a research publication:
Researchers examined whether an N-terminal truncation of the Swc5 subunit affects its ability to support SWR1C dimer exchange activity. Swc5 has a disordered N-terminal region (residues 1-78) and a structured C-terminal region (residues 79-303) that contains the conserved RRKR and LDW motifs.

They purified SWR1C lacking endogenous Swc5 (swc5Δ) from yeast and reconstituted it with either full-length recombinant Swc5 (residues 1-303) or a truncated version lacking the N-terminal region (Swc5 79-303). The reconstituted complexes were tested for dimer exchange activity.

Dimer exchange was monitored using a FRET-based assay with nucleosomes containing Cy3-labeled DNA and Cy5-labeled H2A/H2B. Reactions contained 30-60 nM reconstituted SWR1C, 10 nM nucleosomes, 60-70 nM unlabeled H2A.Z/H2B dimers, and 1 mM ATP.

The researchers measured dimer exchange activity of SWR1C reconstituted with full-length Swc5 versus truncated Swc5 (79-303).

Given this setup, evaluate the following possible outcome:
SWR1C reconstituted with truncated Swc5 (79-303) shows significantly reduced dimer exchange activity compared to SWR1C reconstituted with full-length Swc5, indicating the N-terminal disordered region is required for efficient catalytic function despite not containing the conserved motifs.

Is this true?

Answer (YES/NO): NO